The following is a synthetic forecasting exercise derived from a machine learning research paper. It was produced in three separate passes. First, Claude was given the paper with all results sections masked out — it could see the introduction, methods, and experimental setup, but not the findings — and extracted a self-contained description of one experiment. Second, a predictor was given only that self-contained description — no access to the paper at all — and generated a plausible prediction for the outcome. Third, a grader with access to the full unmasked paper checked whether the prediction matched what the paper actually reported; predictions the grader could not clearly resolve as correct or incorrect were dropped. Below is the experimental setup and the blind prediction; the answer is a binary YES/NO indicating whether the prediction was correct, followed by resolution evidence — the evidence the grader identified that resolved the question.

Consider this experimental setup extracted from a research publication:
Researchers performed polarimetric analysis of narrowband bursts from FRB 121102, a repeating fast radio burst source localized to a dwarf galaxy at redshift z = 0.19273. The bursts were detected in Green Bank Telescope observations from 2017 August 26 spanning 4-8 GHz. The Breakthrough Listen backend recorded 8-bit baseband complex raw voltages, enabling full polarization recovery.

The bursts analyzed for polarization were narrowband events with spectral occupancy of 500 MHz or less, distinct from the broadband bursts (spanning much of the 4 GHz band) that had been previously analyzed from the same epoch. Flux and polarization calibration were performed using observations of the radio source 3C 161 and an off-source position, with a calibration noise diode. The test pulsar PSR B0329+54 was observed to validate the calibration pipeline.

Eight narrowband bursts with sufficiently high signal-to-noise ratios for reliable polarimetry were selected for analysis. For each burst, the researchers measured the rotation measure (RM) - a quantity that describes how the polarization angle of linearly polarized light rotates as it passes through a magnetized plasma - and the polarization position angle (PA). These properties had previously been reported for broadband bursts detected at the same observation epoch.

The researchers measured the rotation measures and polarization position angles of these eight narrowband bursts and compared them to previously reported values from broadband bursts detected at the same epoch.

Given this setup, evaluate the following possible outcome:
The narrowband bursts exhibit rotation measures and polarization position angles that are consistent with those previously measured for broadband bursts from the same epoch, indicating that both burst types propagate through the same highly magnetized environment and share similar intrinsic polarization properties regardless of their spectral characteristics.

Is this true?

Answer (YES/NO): YES